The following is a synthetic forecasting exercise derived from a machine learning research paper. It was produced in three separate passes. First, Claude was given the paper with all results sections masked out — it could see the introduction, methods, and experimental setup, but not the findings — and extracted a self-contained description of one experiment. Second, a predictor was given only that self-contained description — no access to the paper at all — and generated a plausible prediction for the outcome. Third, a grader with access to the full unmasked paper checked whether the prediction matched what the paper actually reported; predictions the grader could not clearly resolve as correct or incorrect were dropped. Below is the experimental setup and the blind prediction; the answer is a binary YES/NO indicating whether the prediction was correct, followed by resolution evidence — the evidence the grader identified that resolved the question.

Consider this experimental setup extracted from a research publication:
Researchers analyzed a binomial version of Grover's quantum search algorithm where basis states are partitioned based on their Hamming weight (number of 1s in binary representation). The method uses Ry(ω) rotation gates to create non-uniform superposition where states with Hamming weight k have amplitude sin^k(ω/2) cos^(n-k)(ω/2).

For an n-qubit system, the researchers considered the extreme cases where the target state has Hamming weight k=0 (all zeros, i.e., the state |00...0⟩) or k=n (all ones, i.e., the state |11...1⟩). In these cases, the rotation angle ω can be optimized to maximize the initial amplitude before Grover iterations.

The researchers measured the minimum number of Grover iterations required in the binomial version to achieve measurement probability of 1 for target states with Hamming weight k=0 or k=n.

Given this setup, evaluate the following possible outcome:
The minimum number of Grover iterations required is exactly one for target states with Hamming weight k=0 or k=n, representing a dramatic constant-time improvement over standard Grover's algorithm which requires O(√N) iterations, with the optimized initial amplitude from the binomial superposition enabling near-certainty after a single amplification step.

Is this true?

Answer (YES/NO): YES